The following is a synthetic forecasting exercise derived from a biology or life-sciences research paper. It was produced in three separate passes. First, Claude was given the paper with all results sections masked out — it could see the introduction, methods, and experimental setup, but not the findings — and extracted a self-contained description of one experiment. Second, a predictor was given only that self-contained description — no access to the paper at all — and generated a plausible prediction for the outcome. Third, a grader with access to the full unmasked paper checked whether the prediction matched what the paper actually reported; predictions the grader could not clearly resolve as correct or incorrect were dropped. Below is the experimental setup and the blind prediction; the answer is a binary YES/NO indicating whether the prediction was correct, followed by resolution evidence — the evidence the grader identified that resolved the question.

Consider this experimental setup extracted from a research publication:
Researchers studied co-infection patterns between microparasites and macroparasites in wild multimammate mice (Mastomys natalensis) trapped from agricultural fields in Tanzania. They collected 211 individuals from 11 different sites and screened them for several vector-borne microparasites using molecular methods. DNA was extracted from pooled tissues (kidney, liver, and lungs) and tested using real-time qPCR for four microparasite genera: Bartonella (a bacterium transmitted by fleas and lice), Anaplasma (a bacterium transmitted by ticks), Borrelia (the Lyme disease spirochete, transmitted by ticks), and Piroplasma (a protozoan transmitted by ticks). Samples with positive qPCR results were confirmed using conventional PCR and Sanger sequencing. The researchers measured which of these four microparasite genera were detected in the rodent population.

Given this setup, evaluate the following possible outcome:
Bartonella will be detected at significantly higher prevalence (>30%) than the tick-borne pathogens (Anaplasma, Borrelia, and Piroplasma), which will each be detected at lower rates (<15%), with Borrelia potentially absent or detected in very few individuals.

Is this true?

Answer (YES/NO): NO